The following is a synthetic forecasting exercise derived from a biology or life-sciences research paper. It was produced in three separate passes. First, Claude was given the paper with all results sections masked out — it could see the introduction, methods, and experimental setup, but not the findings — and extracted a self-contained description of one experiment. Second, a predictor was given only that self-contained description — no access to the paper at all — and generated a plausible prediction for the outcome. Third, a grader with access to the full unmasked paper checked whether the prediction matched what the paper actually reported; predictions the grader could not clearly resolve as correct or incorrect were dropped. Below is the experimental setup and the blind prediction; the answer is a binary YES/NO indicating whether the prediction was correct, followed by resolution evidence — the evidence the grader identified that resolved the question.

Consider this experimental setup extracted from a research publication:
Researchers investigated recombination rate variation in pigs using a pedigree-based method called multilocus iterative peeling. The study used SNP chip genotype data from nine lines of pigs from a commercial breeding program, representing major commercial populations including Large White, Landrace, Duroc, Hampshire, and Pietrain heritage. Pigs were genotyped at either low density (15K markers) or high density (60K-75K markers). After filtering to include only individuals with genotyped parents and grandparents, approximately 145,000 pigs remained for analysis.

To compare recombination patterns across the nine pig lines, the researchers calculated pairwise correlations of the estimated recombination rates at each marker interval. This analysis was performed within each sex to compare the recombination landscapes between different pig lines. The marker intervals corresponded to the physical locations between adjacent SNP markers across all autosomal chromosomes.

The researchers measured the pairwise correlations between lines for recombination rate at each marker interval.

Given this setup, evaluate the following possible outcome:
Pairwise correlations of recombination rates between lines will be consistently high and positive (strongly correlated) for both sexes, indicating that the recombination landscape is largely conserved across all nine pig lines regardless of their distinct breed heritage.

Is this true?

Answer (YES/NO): YES